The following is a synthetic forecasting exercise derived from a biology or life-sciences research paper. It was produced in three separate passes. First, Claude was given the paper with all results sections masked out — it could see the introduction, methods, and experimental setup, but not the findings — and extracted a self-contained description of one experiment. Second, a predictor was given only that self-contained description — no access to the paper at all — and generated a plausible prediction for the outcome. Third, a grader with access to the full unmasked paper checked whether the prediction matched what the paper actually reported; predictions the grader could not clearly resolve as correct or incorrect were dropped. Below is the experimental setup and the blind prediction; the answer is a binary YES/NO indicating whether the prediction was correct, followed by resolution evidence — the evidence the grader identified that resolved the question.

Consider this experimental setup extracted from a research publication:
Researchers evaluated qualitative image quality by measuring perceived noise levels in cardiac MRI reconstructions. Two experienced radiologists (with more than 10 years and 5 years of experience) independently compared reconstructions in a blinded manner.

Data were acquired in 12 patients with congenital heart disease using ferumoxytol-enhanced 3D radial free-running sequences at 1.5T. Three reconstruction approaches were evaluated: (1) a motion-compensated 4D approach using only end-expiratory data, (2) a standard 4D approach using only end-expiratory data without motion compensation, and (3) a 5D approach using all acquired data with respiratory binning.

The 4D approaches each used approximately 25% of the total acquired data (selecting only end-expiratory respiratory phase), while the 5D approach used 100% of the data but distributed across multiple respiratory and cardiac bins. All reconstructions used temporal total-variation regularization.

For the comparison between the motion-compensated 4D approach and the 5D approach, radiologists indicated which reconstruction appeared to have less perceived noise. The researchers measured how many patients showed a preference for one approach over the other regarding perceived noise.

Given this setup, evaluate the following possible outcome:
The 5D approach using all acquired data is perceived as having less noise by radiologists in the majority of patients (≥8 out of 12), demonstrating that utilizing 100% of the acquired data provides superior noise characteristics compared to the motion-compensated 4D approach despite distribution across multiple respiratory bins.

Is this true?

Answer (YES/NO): NO